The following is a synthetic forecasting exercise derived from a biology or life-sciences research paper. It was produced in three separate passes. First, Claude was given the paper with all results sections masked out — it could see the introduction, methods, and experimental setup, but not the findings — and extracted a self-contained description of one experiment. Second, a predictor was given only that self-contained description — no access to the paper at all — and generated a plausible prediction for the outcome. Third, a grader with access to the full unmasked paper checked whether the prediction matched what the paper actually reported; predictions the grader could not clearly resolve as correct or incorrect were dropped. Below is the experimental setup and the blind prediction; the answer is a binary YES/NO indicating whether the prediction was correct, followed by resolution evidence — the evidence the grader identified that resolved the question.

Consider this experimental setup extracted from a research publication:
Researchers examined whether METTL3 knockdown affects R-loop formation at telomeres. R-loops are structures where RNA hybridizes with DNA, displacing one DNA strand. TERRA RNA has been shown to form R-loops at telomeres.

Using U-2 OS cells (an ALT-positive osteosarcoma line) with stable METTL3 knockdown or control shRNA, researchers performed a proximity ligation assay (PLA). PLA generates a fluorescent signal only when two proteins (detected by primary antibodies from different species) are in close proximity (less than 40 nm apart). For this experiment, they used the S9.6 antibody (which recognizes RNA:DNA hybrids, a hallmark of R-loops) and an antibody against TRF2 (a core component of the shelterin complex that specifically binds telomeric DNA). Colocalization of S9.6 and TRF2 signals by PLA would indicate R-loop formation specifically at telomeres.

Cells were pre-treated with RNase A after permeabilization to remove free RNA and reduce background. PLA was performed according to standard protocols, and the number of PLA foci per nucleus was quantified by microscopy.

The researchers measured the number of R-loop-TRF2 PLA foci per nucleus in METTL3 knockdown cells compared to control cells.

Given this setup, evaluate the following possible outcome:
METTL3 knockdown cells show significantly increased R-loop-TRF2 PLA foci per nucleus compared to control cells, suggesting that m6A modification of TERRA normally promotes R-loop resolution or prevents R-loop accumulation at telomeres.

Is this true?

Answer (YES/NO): NO